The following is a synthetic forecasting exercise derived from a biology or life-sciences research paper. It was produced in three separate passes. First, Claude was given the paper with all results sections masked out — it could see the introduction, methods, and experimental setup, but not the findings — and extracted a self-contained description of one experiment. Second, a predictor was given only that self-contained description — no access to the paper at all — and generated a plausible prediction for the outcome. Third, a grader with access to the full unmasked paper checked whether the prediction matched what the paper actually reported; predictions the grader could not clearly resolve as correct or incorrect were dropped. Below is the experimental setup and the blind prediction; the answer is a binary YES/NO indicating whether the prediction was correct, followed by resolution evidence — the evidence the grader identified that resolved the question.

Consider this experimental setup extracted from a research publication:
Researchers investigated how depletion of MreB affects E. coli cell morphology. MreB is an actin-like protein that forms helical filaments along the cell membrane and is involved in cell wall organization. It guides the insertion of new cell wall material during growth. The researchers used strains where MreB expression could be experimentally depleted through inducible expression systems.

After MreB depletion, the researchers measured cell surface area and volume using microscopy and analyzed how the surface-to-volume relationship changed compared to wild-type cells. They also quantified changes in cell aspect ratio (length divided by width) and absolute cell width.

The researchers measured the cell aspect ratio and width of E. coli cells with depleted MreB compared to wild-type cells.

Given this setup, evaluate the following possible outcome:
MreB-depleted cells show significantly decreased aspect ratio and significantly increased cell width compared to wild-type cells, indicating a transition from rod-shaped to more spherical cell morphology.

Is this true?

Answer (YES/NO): YES